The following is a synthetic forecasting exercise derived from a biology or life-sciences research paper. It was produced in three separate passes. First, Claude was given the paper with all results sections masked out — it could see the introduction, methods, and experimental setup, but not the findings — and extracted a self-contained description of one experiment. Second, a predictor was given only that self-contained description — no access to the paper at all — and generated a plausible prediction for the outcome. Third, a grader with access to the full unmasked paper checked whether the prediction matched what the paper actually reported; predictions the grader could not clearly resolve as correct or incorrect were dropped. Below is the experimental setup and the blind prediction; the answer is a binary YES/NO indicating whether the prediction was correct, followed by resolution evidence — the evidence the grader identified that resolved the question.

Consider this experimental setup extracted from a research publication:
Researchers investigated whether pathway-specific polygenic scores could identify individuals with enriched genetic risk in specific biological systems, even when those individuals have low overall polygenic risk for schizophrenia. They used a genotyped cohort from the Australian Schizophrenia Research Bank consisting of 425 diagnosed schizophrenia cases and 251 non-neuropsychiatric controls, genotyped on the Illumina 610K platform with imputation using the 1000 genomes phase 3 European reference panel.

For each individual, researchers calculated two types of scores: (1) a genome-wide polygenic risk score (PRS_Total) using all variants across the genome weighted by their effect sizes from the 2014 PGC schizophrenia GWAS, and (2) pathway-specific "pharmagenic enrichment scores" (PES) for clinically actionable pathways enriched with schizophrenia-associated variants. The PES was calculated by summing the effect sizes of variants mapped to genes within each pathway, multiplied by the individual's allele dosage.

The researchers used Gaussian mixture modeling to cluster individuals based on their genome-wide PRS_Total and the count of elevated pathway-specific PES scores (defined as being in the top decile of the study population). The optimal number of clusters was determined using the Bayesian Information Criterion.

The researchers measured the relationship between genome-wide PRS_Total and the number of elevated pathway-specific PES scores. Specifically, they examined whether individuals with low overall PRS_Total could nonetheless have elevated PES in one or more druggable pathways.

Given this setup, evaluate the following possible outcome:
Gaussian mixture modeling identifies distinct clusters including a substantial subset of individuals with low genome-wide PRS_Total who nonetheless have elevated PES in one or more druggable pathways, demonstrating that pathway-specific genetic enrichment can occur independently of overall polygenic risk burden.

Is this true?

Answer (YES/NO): YES